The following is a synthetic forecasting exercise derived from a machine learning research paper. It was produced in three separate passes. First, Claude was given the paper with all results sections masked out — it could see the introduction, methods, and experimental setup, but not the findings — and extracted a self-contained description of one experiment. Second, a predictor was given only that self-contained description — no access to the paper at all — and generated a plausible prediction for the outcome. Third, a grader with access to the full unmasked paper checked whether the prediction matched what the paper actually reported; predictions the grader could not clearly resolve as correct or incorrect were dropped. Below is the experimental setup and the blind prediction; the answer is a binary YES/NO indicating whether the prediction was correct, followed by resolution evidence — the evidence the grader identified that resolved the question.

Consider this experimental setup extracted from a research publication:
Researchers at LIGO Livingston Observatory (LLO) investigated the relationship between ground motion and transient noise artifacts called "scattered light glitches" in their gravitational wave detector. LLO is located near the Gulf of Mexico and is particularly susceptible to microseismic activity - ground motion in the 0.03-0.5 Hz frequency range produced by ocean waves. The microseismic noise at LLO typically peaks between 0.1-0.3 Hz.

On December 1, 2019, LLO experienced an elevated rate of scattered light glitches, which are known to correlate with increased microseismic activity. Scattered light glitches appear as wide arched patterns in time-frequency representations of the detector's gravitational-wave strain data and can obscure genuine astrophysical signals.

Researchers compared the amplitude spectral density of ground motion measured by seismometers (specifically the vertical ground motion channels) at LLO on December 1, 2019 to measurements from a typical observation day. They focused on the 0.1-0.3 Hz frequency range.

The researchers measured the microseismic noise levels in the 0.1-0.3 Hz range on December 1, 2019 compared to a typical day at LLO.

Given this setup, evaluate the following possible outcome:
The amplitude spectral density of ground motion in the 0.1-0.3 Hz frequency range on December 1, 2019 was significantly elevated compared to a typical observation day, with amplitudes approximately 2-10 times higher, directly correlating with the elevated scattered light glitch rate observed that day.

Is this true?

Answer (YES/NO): YES